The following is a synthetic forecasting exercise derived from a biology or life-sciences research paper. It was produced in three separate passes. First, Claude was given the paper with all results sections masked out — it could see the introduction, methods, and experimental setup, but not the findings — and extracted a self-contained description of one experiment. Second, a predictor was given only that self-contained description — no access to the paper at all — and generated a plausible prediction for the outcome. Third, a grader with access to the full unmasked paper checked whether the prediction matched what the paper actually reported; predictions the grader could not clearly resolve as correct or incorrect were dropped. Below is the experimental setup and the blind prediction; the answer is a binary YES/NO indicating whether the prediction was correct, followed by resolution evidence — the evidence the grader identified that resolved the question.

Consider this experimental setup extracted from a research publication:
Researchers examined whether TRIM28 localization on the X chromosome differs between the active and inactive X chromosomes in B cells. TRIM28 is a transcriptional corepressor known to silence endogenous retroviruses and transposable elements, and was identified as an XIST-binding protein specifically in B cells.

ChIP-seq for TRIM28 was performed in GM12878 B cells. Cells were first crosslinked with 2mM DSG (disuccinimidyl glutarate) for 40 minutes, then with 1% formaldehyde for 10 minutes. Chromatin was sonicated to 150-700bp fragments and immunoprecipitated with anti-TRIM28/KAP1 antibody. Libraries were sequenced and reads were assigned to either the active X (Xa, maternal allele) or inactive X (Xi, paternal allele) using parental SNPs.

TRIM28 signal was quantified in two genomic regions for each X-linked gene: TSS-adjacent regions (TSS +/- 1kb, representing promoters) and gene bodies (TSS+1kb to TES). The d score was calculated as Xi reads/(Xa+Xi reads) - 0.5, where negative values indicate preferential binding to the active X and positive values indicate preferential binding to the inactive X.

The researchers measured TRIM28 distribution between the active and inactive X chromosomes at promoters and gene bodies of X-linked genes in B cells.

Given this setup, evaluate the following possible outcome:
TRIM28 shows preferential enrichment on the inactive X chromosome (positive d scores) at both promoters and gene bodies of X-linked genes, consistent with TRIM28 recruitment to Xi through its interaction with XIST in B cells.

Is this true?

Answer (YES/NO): NO